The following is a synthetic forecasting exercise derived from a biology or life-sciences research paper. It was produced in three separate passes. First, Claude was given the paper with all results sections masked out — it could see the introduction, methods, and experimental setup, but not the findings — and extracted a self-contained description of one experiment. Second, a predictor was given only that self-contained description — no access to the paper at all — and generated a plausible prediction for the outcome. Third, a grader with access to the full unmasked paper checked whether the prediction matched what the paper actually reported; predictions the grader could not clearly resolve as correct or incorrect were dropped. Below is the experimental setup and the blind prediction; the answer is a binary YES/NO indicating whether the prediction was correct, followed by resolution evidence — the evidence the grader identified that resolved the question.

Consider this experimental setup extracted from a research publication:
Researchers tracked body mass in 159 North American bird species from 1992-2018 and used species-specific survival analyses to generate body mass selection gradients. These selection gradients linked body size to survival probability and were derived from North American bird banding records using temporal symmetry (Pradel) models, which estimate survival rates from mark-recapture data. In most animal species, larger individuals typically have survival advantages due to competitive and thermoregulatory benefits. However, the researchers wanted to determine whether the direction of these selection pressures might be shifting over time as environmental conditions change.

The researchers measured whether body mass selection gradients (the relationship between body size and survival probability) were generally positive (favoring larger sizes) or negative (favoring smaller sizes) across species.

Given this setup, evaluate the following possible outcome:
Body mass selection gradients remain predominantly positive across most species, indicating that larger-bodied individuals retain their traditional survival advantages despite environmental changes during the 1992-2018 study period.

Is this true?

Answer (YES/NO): NO